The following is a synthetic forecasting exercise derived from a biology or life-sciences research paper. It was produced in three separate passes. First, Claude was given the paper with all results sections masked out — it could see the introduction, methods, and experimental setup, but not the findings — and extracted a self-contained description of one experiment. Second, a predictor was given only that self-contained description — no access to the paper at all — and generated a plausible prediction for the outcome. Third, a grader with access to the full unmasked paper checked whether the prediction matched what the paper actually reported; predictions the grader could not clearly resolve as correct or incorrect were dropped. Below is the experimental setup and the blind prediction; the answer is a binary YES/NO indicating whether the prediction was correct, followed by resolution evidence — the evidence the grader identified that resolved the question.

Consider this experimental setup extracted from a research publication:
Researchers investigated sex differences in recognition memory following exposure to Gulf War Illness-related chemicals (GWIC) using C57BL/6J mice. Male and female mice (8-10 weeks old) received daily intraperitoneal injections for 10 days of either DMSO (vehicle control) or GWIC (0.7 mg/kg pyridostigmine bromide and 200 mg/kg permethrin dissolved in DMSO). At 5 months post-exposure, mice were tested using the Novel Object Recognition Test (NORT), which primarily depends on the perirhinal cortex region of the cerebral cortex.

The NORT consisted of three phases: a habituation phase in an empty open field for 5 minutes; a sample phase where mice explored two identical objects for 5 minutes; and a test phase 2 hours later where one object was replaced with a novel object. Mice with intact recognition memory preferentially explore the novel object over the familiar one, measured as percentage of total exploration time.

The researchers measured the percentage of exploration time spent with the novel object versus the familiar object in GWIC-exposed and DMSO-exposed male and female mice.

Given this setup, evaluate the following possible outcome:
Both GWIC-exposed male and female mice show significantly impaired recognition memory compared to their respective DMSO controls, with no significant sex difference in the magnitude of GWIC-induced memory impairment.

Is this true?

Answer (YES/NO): YES